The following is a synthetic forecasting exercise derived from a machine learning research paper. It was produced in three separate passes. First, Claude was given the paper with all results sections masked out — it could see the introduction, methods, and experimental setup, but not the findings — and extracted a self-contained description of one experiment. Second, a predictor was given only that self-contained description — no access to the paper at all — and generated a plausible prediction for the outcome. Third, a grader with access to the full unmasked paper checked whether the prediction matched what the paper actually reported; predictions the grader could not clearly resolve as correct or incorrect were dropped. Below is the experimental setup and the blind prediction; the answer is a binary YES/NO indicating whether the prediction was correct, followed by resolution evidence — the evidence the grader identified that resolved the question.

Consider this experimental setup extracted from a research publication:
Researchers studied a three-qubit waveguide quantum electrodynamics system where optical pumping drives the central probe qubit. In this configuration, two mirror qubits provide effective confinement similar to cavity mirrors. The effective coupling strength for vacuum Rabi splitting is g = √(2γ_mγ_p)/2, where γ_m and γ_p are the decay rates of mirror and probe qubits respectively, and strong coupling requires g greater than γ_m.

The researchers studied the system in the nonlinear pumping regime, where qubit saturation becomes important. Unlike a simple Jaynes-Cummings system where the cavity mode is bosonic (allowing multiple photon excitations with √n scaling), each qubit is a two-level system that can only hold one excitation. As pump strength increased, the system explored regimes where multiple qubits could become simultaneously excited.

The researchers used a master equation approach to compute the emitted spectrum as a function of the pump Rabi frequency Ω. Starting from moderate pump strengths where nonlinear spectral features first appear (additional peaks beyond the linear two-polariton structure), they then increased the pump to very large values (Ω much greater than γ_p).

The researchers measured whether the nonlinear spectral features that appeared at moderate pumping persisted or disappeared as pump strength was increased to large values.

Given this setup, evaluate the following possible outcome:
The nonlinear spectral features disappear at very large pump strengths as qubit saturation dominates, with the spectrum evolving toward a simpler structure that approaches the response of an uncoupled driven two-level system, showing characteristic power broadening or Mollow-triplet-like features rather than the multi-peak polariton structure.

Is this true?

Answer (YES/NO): NO